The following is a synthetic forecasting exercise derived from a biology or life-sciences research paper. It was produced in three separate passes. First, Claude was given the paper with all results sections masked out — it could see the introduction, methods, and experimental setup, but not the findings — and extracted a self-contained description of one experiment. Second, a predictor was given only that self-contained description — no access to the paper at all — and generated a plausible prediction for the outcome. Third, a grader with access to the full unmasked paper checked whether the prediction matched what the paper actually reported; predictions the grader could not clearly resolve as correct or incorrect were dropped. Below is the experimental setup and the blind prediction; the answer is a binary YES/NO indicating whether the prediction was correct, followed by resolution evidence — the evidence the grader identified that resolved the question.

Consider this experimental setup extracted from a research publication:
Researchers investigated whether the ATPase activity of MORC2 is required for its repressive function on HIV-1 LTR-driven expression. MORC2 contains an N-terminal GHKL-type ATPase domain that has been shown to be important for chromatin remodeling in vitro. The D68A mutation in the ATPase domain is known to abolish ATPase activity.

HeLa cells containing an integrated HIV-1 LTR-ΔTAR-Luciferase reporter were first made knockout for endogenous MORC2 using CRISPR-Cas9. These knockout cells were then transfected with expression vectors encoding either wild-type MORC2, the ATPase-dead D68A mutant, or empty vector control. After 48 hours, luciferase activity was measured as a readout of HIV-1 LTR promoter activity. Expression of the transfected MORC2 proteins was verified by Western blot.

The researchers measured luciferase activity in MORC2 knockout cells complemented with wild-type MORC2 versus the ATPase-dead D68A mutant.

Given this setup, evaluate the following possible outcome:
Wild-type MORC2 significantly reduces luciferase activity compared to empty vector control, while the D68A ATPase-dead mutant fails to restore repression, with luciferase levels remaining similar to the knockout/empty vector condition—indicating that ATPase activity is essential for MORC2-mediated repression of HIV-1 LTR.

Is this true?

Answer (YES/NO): YES